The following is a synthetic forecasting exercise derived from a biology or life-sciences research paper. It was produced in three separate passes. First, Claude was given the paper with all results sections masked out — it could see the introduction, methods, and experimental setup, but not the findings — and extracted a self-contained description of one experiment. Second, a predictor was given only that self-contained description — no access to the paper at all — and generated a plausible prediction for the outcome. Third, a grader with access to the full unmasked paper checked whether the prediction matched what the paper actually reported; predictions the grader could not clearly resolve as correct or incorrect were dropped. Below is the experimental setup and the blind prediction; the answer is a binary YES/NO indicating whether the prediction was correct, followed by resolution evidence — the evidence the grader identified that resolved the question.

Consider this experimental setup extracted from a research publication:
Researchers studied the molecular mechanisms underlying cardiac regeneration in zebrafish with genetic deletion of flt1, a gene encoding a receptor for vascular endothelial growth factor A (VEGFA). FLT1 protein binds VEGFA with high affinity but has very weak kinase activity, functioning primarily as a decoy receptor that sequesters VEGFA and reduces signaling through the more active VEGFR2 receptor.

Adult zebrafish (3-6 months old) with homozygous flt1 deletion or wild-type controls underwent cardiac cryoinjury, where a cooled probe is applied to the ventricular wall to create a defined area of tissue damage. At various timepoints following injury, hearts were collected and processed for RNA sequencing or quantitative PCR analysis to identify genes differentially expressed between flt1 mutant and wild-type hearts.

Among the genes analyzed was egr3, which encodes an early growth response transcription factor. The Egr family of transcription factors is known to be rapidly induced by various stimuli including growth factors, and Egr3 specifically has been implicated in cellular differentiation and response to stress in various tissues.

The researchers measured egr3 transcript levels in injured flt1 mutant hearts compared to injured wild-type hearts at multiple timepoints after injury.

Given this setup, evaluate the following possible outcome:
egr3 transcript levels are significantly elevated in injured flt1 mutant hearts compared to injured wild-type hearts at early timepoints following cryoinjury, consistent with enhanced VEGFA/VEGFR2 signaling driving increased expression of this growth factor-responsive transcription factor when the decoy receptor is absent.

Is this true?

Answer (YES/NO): NO